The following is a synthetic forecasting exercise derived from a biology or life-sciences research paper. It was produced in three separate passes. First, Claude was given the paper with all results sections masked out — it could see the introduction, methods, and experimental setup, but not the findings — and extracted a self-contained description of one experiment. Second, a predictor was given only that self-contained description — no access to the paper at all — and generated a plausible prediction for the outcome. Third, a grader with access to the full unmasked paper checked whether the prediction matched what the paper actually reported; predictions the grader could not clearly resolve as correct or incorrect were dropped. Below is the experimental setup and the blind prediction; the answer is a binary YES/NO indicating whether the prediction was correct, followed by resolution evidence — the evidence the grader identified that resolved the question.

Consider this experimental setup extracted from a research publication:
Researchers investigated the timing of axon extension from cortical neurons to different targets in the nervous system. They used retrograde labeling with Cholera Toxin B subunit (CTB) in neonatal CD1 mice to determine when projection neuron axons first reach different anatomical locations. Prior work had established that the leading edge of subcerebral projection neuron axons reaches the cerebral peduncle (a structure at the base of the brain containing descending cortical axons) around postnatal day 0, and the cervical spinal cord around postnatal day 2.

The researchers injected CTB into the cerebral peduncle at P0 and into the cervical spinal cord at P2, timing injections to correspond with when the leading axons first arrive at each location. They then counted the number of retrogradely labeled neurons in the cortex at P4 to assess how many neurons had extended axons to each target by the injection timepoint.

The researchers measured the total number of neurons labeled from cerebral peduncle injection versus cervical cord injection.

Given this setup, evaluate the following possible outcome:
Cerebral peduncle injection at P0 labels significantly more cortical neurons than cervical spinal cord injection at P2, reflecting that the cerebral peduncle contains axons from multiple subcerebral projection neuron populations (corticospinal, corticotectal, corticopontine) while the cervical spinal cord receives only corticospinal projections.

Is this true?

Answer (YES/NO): YES